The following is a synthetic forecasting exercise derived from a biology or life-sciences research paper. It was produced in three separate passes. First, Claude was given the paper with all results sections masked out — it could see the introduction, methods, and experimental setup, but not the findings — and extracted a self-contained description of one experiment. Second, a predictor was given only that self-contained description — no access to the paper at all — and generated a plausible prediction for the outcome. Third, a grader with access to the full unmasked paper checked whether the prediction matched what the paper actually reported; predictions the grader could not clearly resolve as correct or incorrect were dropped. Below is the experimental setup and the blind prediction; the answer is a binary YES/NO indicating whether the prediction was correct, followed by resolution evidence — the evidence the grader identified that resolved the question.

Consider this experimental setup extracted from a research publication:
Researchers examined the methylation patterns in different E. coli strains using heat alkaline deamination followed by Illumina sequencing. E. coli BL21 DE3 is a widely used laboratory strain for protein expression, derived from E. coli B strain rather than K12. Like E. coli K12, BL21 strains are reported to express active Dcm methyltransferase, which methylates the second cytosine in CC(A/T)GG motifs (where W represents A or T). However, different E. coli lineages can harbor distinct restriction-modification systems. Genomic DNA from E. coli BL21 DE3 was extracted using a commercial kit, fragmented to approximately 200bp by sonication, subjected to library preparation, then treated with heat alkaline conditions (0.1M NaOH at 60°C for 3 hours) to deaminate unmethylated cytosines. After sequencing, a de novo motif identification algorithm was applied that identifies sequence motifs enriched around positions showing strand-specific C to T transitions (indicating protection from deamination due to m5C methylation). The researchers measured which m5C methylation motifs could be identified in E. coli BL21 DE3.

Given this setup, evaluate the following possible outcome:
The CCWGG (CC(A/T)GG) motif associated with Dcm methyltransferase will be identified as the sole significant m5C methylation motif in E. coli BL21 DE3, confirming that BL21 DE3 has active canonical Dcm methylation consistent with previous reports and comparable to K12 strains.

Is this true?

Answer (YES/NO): NO